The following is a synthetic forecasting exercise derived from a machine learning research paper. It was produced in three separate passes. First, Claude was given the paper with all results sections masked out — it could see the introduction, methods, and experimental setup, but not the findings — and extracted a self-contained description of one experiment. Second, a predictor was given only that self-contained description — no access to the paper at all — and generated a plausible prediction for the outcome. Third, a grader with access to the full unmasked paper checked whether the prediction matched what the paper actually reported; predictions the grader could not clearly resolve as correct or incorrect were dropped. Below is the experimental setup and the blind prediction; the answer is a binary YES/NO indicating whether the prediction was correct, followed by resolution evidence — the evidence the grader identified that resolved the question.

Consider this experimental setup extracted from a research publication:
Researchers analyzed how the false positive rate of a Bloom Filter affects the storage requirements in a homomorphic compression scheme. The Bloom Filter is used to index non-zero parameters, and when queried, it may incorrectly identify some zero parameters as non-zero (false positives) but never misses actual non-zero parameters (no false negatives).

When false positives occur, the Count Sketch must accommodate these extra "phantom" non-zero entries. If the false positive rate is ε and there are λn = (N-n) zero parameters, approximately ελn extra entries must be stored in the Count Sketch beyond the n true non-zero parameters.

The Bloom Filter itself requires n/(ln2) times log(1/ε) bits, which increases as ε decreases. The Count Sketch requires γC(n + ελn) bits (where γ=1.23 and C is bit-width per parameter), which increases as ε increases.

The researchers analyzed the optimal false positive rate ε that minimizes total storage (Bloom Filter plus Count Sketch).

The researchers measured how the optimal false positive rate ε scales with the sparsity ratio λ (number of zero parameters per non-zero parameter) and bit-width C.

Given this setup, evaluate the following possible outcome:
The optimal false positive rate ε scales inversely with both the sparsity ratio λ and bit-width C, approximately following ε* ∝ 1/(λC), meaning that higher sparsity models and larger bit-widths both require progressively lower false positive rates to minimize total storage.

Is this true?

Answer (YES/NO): YES